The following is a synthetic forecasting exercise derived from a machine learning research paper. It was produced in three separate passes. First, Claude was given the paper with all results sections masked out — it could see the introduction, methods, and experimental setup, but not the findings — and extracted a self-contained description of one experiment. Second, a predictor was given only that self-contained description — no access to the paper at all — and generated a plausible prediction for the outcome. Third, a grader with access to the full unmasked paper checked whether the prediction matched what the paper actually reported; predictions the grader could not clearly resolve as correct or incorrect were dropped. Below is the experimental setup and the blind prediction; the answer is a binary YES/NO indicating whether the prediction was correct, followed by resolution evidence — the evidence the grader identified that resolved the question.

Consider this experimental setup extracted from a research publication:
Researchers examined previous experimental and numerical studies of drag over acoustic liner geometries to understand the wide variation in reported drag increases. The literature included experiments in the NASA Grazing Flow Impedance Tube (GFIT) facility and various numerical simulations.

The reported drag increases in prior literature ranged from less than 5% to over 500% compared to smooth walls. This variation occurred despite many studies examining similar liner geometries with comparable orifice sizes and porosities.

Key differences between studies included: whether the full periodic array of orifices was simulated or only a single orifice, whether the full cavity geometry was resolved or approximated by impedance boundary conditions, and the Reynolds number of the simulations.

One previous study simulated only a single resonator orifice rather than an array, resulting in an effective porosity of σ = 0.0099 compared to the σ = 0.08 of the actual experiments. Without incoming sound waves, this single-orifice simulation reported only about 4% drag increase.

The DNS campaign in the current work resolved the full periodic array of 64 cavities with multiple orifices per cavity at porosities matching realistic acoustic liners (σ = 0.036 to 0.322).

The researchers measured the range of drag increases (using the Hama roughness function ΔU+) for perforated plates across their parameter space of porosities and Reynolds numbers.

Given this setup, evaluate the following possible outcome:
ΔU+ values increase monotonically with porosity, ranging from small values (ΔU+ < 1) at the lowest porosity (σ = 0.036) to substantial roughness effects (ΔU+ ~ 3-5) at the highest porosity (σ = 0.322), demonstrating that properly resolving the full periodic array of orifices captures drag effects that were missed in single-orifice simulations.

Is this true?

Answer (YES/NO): NO